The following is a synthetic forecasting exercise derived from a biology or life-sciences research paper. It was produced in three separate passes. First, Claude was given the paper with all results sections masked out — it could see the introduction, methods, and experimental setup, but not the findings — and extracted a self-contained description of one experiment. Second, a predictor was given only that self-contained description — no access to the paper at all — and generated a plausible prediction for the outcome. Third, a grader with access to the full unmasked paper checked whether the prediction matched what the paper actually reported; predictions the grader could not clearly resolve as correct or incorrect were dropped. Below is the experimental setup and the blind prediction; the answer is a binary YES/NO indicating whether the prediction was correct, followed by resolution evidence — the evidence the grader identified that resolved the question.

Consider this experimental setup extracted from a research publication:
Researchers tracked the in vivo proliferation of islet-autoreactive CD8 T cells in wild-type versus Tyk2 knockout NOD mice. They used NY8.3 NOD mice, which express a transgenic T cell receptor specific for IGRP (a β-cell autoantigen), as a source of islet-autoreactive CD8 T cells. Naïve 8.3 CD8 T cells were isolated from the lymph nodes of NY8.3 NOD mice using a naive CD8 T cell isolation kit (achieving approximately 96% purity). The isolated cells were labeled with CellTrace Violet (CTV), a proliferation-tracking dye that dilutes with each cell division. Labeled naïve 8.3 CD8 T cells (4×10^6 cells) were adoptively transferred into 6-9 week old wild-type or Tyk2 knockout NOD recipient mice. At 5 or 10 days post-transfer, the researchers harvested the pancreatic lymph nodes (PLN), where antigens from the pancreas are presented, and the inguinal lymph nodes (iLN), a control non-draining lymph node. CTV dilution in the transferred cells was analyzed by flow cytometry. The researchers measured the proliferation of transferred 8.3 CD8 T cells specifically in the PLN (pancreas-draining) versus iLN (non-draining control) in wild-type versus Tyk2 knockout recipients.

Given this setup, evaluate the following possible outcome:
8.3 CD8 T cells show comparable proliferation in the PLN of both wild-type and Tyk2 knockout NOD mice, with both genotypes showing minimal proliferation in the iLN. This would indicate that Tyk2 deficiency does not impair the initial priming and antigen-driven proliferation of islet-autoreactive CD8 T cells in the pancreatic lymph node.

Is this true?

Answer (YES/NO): NO